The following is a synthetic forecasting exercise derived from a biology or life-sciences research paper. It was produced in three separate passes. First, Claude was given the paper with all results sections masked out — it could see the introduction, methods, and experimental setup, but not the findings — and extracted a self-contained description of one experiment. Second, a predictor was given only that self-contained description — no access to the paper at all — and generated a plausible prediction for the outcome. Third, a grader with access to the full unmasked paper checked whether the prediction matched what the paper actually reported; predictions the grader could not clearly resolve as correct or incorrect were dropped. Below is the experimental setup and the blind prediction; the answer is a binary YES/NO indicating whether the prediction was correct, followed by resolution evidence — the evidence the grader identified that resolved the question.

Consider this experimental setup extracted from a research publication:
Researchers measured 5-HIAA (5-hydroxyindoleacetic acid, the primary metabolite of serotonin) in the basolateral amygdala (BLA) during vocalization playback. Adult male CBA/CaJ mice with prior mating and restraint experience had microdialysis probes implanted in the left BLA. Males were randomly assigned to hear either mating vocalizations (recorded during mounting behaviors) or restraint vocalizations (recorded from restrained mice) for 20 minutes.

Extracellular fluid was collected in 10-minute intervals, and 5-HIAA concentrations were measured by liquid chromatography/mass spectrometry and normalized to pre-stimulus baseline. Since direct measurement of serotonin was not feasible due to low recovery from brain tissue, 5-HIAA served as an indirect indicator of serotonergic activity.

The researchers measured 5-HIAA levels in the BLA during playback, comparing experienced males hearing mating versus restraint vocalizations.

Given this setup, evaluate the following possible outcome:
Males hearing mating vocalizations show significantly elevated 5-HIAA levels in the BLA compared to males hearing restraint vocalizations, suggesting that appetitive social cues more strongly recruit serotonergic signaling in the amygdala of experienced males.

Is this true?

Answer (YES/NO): NO